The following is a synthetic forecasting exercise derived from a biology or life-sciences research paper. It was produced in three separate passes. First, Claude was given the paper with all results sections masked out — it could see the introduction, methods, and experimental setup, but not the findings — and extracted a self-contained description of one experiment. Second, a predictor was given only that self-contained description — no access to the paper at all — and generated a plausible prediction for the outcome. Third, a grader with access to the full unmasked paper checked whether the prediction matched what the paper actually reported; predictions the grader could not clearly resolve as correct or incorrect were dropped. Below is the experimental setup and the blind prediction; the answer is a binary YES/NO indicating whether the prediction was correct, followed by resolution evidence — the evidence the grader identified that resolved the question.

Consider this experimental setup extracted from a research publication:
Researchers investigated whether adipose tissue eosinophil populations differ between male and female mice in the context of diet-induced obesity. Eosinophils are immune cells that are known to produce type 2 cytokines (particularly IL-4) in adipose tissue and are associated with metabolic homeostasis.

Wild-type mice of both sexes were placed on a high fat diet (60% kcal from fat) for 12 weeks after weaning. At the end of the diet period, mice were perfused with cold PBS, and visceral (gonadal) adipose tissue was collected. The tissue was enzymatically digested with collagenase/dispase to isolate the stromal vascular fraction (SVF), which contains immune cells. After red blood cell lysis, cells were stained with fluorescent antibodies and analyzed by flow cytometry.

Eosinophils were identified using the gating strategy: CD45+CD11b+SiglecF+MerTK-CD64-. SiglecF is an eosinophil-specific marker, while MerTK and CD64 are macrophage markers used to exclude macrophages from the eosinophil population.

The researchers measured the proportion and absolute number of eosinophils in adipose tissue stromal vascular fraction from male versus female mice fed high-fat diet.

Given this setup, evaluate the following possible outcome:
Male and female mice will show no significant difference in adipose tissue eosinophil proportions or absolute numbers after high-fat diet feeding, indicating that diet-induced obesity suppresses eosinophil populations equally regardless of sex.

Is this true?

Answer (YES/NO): NO